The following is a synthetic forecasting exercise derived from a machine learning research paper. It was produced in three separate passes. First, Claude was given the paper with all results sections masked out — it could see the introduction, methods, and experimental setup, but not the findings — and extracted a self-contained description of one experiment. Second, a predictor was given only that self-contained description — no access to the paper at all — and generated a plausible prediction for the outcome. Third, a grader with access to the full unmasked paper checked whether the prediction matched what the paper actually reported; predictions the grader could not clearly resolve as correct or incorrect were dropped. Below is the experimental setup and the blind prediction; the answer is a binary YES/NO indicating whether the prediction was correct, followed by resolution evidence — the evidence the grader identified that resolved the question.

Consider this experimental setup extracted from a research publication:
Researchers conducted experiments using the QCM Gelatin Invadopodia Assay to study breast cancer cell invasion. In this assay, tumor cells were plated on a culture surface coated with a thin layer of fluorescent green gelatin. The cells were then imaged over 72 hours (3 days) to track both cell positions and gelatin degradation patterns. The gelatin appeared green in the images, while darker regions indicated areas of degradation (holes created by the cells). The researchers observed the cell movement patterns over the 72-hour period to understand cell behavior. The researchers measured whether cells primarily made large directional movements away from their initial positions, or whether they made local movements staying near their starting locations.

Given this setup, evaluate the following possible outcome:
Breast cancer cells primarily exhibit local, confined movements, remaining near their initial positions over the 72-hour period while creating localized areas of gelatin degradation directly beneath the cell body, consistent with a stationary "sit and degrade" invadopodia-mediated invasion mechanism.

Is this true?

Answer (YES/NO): YES